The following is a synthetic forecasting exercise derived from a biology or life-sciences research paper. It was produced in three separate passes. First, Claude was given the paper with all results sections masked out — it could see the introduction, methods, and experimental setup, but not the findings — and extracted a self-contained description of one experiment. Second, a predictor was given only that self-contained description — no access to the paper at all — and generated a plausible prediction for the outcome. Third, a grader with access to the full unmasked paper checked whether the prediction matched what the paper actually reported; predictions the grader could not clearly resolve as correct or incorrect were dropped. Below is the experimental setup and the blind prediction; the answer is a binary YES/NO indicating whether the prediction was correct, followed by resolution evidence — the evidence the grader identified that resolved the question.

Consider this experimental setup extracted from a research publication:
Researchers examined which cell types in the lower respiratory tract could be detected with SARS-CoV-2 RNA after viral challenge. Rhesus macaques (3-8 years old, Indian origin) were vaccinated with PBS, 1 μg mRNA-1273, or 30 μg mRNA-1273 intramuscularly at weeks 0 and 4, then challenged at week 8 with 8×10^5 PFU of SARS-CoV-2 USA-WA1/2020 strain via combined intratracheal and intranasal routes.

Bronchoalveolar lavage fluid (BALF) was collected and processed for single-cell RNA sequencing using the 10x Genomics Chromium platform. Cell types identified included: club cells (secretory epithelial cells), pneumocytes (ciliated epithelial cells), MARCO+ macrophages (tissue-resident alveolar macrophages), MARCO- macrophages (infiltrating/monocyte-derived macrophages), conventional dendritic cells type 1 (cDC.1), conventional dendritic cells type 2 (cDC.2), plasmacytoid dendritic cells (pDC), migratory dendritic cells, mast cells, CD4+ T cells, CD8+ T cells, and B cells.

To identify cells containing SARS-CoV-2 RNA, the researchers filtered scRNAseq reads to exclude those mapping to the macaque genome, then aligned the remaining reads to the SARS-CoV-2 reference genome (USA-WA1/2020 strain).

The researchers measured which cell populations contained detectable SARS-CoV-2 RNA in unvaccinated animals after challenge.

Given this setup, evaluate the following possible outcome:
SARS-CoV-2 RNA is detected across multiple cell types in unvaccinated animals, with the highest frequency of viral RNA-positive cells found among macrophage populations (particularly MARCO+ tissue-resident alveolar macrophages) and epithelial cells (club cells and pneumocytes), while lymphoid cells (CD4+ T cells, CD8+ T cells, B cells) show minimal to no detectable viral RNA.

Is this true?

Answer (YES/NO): NO